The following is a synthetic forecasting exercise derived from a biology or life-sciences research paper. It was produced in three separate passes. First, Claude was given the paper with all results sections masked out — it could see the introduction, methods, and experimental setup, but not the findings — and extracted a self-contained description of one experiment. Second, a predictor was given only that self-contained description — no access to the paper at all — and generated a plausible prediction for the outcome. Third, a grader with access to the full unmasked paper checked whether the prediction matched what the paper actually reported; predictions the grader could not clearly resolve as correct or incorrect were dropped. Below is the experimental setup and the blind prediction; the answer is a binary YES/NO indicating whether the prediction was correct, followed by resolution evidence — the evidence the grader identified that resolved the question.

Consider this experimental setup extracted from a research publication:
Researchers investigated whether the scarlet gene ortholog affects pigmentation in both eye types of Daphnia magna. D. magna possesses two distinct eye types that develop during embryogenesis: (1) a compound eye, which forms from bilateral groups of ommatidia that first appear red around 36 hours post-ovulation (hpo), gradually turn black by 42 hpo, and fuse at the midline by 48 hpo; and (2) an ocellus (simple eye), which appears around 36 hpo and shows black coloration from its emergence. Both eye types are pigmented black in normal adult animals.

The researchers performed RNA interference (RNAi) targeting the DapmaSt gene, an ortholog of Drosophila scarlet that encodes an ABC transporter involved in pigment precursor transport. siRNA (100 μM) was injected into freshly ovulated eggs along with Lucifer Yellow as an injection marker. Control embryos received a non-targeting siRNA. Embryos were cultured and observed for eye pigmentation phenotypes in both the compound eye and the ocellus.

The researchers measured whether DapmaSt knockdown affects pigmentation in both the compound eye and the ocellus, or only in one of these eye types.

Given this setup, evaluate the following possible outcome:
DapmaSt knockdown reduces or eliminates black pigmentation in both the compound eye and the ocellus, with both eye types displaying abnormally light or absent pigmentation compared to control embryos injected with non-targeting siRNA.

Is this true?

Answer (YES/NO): YES